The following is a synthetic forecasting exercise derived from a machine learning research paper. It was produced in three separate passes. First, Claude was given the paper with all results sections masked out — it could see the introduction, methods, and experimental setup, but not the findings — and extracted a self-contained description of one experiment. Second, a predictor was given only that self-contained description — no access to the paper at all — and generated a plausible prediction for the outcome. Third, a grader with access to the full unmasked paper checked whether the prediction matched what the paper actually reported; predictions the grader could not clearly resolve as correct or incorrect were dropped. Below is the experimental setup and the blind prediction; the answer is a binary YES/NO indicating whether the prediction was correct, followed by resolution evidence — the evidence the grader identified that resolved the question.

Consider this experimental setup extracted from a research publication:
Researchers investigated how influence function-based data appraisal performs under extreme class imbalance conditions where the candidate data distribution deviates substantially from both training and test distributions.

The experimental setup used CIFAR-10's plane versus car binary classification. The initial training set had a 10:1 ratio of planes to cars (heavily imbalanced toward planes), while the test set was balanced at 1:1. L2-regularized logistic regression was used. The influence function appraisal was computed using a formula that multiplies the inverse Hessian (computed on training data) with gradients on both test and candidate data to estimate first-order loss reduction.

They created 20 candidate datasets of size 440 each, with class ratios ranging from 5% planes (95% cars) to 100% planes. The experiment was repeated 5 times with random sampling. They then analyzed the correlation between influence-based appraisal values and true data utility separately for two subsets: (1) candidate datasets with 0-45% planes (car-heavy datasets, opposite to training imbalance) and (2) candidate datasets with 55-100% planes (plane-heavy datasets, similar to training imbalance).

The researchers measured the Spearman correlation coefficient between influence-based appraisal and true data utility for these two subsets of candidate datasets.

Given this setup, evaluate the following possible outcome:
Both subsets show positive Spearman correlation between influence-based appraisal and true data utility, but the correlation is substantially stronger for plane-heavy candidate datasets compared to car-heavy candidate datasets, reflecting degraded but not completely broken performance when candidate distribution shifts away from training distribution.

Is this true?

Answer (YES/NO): YES